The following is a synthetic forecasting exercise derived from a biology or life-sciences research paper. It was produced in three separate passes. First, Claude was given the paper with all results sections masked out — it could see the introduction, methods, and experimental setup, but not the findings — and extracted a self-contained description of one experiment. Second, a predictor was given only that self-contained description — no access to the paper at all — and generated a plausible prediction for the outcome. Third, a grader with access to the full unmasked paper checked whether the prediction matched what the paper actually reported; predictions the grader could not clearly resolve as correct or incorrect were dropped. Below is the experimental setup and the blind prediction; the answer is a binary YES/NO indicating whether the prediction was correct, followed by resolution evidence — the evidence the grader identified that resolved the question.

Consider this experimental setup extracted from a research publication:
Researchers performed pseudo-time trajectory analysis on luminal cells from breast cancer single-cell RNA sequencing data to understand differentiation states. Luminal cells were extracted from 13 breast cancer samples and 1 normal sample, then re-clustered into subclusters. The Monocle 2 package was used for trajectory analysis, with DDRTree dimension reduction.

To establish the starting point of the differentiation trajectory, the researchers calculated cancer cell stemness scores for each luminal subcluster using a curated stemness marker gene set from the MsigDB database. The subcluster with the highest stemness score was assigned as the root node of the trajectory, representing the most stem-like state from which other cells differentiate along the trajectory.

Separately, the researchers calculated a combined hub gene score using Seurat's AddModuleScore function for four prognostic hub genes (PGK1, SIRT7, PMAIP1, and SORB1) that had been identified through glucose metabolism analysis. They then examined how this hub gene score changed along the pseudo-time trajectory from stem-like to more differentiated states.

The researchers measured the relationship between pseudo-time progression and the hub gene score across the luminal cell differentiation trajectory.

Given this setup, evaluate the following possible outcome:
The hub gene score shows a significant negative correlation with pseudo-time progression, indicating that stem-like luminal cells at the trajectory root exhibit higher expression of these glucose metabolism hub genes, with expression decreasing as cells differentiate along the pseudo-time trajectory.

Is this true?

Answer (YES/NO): NO